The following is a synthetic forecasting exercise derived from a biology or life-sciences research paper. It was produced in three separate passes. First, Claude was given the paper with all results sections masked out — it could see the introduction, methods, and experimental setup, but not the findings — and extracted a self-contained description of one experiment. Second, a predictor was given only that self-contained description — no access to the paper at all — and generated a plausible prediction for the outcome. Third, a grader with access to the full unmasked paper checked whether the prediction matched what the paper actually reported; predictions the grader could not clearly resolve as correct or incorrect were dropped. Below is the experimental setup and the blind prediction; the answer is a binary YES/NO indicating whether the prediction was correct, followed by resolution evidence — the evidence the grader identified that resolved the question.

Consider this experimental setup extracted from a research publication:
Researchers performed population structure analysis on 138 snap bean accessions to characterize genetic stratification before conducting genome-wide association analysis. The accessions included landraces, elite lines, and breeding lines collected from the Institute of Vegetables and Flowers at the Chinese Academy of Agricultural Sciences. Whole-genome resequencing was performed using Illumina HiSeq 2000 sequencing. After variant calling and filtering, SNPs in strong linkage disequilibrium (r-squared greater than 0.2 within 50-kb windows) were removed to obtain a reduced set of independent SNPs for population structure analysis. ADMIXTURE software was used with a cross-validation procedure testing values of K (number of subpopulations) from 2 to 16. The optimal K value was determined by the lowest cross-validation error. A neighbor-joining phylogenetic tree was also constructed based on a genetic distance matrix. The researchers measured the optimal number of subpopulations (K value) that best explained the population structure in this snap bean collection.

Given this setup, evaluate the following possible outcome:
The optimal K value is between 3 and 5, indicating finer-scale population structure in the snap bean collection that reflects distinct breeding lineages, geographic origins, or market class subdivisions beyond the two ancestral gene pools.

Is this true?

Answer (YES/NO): NO